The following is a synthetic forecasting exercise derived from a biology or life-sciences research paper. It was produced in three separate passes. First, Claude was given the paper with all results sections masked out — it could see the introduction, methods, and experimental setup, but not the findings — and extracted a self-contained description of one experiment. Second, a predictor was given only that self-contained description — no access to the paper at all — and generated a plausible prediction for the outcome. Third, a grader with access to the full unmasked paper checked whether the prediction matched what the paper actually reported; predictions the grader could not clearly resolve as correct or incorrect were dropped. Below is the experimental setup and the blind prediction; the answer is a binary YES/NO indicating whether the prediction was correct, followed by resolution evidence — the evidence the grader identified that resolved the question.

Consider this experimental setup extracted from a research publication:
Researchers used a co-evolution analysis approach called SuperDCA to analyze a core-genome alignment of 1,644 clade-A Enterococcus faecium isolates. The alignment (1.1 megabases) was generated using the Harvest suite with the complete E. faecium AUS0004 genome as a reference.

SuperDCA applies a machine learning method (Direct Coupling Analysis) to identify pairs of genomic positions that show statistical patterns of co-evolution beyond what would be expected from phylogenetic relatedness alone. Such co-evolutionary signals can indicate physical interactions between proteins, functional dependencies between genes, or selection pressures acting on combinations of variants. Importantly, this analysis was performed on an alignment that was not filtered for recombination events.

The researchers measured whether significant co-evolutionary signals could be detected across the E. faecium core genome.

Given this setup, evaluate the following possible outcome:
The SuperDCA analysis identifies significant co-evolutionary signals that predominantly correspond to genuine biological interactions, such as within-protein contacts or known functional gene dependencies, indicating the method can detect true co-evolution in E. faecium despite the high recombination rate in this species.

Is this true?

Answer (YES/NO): NO